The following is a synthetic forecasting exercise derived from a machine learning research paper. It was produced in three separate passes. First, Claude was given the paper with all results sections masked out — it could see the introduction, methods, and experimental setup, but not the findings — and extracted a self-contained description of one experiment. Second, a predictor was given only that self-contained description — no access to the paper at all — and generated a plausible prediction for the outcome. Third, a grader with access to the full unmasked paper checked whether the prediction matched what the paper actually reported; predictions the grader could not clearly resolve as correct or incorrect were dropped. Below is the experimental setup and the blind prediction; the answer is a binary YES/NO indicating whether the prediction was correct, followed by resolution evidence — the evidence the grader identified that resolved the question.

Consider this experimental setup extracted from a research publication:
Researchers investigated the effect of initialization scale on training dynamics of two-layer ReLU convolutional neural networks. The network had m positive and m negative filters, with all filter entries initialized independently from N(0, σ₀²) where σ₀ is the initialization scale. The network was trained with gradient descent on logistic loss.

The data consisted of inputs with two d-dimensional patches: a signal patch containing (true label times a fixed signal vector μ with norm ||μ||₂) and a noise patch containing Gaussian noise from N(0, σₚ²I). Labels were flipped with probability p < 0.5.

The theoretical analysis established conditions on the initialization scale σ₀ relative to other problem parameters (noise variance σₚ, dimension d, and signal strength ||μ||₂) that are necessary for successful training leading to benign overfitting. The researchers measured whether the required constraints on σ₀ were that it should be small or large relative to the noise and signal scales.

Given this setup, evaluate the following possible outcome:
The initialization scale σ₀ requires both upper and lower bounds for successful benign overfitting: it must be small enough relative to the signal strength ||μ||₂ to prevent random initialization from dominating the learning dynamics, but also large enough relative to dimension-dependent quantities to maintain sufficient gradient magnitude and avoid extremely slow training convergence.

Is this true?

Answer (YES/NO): NO